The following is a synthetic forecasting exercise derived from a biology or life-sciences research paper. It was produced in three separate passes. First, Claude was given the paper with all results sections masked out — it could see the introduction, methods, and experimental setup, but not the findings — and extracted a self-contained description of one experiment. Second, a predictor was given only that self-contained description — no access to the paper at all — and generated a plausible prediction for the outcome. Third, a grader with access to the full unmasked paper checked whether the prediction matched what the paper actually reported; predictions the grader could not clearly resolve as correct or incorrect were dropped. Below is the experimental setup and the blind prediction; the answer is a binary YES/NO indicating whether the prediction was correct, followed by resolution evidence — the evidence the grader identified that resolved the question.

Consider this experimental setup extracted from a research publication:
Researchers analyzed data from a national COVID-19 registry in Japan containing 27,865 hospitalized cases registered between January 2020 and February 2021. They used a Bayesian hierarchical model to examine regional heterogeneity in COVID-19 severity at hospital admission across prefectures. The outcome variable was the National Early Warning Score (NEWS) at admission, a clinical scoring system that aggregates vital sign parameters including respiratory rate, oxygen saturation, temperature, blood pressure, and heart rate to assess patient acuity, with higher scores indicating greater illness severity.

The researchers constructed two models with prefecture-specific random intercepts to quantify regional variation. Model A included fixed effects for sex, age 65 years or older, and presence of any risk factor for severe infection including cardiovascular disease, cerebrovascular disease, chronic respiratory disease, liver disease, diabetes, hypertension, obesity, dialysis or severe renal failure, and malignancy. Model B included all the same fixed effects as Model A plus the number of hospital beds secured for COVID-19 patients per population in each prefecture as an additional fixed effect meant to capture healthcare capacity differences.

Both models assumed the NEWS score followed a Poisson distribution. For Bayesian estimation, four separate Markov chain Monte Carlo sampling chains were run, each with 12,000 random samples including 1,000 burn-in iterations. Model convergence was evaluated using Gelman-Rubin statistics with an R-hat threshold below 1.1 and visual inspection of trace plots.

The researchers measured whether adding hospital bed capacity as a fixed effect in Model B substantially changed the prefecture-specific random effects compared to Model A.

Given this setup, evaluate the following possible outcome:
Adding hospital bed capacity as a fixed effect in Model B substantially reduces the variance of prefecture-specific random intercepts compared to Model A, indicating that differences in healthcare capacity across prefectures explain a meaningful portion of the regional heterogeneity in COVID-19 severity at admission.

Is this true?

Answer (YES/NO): NO